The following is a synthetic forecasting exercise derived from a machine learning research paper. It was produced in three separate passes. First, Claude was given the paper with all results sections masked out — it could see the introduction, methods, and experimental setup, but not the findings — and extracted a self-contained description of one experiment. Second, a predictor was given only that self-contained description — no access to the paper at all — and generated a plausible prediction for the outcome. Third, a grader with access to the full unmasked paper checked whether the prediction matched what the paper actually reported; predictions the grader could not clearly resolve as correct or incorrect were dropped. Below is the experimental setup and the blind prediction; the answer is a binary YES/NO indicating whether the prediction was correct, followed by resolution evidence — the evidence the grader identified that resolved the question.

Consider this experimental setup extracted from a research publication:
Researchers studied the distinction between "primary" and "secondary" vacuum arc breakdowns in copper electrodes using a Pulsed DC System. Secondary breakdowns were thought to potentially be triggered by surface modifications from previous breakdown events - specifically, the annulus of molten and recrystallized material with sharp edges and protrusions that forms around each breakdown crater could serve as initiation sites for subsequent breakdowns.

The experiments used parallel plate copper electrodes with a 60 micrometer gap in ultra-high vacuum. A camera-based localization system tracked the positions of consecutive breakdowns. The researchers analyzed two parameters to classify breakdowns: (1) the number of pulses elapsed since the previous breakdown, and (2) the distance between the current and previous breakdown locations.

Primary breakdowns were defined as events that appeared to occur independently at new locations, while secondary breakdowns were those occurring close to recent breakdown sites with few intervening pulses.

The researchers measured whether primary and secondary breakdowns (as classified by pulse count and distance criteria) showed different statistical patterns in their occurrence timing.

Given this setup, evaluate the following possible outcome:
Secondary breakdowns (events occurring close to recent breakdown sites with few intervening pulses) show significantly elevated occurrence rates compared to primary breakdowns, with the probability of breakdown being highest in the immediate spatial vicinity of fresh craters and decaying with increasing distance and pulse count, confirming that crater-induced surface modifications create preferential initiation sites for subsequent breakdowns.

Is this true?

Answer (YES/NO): YES